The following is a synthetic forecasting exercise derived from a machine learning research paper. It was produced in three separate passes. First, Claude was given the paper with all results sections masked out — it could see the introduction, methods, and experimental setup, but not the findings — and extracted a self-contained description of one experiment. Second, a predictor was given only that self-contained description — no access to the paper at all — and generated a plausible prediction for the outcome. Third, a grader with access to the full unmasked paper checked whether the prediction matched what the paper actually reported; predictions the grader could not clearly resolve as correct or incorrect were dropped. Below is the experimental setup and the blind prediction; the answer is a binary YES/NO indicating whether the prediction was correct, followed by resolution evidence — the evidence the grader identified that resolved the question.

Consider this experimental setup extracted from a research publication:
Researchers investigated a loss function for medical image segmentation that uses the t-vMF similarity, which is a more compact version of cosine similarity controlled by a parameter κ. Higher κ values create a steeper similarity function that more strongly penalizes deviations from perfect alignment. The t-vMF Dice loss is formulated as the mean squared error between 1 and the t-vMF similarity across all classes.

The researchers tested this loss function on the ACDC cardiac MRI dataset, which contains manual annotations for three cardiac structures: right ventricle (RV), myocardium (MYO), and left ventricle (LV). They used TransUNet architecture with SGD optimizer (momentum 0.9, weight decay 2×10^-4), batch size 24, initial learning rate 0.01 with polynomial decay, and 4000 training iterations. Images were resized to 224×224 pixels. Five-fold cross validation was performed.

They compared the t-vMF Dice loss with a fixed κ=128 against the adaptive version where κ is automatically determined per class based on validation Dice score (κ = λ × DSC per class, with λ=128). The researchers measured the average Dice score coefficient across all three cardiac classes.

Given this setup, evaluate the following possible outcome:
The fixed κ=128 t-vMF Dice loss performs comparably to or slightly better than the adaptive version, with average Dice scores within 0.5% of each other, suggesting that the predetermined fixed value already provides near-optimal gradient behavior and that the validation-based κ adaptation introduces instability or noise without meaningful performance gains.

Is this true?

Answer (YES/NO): NO